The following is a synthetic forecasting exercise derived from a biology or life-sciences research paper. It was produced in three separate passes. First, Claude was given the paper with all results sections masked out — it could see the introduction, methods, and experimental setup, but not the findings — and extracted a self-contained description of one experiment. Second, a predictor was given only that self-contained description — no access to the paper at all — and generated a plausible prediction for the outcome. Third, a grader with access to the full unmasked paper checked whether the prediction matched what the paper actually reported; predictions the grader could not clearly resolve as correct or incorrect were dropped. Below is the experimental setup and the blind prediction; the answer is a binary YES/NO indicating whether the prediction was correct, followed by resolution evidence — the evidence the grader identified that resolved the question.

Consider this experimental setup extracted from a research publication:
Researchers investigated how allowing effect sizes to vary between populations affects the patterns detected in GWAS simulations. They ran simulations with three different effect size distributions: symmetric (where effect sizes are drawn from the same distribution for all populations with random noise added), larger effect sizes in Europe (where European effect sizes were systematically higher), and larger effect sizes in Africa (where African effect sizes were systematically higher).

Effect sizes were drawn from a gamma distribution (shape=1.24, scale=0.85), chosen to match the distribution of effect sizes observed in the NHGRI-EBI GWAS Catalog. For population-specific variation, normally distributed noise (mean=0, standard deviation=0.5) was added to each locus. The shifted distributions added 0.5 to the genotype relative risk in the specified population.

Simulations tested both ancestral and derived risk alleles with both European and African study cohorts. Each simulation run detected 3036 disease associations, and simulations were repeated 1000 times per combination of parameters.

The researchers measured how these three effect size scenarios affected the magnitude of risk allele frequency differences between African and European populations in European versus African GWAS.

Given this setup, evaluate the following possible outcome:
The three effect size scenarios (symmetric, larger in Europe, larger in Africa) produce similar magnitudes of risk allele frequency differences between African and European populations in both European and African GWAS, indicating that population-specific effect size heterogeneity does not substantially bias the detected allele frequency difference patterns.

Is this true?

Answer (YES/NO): YES